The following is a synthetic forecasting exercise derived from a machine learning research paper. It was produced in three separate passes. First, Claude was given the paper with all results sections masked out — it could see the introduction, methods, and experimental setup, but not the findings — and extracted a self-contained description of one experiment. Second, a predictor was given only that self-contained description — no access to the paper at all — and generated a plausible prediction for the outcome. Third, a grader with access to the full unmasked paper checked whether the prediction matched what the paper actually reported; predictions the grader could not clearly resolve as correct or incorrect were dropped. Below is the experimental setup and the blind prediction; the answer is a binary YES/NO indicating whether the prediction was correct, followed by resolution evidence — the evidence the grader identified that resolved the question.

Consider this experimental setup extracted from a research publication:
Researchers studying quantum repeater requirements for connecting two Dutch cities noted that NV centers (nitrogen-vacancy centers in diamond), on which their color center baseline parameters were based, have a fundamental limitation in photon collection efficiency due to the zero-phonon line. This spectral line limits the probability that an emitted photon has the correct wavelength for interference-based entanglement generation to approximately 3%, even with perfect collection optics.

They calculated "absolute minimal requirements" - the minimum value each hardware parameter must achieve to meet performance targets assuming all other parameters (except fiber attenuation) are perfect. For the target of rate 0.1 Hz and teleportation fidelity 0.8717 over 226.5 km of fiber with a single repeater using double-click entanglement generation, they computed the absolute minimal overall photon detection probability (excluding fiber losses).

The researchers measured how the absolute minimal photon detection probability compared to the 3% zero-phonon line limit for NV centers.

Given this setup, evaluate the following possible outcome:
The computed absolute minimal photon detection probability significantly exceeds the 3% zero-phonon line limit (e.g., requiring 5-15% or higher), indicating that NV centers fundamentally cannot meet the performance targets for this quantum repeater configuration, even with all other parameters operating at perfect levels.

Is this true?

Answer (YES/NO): YES